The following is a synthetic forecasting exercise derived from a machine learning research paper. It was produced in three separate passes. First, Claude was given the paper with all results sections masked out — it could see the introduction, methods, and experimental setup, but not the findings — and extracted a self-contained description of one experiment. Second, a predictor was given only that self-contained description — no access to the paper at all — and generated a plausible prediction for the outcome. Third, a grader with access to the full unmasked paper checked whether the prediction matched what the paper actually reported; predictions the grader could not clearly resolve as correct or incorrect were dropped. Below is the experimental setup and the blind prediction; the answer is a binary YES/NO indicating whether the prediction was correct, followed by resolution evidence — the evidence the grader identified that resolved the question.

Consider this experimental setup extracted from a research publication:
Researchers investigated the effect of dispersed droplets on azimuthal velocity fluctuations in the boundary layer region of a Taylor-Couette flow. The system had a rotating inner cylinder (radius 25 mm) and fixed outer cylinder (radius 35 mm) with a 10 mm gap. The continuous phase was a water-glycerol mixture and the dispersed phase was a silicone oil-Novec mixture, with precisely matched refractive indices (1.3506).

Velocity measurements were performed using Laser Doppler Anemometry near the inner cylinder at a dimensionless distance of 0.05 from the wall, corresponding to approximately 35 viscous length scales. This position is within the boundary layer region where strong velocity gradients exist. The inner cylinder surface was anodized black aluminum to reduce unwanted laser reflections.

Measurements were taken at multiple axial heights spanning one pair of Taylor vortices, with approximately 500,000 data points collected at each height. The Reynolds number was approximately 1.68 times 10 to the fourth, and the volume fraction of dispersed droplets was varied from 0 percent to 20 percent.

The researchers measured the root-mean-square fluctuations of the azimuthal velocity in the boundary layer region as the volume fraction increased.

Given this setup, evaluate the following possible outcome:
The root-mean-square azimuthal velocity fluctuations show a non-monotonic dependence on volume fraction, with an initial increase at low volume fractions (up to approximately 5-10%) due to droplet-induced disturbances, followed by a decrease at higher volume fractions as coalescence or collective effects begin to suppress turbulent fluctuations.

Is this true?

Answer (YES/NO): NO